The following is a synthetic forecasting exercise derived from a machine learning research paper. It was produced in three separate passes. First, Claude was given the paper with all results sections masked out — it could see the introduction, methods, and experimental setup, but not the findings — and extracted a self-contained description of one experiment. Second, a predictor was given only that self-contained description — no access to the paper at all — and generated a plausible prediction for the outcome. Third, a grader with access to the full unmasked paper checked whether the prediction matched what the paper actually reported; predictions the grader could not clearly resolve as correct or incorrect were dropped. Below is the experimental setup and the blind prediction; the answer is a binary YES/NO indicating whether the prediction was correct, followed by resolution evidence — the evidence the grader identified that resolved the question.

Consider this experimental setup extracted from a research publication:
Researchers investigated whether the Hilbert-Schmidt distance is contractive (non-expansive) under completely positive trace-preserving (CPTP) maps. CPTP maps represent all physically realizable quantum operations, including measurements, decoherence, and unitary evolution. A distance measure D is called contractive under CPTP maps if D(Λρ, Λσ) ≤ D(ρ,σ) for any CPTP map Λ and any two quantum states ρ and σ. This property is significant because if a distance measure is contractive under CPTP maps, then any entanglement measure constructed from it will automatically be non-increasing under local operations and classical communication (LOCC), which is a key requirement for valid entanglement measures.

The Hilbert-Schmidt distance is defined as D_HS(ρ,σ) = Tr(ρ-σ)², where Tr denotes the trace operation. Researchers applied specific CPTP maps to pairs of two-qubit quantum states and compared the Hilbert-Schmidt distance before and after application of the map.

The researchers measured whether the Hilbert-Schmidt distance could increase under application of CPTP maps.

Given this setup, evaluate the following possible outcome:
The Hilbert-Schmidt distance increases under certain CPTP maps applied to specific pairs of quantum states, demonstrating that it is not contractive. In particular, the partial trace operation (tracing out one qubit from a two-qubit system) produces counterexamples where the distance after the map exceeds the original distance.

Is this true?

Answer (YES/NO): YES